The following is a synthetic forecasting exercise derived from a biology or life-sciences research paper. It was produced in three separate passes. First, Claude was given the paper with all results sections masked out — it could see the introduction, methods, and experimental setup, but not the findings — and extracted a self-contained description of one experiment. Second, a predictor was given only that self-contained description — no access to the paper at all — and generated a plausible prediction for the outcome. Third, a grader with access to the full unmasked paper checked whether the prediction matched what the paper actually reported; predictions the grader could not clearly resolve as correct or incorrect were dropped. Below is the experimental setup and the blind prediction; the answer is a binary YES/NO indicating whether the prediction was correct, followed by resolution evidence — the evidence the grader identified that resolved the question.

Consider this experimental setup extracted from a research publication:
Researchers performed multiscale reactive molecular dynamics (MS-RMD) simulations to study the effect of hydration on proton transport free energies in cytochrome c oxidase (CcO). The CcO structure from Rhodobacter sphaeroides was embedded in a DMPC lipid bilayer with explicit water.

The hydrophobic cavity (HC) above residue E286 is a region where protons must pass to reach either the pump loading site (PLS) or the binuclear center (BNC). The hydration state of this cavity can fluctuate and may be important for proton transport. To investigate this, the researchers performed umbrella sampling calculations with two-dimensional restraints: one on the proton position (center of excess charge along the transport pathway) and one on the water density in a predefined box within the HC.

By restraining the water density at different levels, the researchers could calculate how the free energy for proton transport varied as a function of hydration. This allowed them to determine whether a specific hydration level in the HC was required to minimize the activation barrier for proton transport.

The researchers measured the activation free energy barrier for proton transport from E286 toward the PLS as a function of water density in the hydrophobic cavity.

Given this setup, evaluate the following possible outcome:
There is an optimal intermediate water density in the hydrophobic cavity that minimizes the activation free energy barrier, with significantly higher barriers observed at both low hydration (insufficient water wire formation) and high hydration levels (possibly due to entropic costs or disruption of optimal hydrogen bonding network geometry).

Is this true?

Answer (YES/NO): NO